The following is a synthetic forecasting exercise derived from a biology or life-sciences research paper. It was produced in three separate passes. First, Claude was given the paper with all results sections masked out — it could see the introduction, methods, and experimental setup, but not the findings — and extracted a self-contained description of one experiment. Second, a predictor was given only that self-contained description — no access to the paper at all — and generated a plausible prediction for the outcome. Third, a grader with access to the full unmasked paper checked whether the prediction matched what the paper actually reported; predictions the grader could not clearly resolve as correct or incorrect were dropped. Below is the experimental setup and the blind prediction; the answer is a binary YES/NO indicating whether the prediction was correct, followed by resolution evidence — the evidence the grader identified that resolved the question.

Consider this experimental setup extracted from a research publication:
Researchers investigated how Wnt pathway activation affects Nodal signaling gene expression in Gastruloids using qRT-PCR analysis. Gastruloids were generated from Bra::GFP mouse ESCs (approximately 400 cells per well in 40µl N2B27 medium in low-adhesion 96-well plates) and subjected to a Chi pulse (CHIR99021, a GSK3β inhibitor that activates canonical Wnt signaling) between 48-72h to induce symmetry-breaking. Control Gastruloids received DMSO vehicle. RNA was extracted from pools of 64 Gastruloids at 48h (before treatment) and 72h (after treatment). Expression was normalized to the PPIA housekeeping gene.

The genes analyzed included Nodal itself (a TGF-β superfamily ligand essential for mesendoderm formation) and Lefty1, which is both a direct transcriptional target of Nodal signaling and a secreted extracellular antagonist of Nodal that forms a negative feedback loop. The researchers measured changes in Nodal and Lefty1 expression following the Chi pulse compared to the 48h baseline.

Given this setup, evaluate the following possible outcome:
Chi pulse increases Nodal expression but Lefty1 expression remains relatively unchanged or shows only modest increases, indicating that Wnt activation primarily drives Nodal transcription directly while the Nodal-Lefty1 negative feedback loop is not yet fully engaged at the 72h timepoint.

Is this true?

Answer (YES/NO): NO